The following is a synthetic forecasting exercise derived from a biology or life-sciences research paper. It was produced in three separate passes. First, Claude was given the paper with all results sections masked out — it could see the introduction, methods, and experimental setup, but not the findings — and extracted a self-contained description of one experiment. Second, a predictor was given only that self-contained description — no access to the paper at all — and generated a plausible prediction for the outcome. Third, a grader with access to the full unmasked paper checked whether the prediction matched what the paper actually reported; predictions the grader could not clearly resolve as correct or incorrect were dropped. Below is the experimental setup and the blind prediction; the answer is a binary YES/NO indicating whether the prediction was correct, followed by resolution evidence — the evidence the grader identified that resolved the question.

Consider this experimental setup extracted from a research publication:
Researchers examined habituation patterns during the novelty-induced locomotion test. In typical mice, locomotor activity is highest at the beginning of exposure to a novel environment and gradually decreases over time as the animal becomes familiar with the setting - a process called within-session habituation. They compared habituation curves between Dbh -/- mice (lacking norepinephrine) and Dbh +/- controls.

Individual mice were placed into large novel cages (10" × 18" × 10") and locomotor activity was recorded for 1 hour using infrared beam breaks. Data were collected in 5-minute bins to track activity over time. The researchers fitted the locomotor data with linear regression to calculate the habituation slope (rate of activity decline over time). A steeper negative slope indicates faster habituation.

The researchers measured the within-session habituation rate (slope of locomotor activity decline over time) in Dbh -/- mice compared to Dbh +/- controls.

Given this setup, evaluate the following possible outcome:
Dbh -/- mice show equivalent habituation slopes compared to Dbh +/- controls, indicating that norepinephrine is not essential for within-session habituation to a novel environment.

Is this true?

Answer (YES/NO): NO